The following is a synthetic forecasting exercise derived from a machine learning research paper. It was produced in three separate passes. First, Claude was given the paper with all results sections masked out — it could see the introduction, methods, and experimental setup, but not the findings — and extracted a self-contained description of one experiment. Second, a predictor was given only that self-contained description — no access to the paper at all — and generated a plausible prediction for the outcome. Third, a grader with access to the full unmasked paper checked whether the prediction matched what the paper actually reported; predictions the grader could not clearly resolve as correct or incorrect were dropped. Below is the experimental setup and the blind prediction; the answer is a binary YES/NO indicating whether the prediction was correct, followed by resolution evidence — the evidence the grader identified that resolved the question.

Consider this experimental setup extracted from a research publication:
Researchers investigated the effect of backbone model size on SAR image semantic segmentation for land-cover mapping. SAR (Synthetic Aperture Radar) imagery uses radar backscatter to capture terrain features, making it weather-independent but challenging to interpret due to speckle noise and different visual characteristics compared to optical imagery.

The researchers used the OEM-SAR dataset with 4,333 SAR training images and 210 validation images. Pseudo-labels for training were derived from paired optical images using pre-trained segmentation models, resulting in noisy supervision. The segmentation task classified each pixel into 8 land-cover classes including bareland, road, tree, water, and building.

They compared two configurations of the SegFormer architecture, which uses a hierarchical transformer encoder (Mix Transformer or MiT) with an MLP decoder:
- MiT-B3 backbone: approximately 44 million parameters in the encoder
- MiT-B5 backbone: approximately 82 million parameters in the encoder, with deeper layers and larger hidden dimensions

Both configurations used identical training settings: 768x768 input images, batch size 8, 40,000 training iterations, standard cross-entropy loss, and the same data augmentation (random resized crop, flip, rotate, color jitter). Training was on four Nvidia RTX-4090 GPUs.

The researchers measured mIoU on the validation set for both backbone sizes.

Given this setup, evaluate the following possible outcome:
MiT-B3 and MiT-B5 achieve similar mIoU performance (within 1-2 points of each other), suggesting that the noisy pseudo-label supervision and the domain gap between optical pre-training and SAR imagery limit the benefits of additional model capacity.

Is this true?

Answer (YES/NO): YES